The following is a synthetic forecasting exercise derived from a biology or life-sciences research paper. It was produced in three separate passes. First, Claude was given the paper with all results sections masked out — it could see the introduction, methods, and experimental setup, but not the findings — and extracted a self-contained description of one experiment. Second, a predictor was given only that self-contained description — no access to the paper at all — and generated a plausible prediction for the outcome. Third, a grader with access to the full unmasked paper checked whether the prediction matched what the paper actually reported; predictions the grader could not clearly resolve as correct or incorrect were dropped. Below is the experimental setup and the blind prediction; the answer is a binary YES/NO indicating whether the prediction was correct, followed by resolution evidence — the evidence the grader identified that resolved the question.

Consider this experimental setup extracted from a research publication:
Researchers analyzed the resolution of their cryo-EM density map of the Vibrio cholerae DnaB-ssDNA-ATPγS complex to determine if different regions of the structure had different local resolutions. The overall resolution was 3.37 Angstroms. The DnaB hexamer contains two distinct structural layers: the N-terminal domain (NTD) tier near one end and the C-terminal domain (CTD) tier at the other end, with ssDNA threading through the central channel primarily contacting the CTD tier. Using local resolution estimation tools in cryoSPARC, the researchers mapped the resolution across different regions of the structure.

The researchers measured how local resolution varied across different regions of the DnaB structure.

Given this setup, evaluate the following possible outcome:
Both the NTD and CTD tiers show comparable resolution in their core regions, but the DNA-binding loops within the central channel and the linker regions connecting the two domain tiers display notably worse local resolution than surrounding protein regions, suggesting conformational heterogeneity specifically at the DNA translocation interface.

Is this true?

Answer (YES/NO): NO